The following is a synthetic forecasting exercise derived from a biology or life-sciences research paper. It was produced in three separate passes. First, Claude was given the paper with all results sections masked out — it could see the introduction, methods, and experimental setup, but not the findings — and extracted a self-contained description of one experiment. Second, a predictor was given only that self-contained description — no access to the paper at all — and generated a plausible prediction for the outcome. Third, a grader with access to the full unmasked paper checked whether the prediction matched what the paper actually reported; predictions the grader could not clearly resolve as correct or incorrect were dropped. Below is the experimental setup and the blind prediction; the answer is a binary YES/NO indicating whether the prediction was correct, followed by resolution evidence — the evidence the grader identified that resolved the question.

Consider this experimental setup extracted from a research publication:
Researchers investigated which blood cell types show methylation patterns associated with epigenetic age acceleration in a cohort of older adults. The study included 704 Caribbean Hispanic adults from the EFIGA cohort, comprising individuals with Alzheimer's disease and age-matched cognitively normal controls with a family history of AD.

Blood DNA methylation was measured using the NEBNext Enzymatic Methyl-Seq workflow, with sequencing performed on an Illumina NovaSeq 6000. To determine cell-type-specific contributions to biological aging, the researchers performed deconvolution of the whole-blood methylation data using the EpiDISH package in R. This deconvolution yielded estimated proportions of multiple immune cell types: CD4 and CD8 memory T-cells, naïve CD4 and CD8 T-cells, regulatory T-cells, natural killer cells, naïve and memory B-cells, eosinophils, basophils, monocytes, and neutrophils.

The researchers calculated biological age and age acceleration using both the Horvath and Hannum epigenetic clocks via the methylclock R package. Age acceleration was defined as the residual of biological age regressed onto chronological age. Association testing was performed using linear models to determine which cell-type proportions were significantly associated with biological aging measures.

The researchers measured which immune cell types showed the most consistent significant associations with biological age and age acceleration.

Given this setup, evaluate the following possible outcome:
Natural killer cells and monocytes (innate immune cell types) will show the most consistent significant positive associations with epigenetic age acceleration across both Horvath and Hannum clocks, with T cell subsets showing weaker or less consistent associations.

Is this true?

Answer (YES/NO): NO